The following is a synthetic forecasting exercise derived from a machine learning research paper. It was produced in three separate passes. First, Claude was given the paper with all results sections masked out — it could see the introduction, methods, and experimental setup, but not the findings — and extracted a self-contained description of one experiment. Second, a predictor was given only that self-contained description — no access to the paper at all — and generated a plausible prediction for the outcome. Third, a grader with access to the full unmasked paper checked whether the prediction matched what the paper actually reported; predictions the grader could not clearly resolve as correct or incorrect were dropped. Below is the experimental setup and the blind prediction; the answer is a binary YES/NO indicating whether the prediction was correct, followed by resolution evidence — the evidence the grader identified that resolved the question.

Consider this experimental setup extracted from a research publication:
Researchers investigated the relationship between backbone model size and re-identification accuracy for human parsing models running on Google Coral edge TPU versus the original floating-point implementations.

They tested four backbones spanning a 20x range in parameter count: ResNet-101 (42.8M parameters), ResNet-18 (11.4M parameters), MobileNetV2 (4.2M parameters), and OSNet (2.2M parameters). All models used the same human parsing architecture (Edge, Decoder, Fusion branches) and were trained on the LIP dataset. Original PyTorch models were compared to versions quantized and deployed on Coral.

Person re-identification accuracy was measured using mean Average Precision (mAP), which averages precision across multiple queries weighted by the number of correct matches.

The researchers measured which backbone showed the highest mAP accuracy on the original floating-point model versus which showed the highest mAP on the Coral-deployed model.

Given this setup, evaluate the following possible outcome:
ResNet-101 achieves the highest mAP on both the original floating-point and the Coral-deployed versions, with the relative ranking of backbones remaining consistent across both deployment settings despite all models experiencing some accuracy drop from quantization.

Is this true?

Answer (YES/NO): NO